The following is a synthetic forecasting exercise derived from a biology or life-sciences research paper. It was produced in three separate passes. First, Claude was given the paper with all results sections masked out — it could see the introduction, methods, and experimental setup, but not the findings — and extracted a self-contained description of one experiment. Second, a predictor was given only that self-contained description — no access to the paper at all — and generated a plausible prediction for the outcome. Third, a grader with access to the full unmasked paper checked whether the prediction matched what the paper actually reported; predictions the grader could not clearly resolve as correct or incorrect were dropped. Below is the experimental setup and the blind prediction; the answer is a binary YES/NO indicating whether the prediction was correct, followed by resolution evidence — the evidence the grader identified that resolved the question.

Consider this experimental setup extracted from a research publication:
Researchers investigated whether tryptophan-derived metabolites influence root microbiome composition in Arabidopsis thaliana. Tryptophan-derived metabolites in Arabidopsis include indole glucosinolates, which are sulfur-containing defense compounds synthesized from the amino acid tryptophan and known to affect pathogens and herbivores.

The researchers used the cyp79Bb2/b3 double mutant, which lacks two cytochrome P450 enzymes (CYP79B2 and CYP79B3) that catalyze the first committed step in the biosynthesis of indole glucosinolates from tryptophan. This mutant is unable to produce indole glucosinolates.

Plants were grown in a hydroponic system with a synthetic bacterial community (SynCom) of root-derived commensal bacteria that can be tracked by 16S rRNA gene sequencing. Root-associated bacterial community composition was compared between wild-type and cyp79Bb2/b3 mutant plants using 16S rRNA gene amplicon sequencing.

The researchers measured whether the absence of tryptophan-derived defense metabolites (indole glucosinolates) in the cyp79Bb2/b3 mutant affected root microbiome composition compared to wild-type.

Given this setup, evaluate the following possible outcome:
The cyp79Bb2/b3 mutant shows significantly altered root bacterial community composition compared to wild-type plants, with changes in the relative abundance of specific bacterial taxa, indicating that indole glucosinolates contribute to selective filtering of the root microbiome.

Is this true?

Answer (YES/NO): NO